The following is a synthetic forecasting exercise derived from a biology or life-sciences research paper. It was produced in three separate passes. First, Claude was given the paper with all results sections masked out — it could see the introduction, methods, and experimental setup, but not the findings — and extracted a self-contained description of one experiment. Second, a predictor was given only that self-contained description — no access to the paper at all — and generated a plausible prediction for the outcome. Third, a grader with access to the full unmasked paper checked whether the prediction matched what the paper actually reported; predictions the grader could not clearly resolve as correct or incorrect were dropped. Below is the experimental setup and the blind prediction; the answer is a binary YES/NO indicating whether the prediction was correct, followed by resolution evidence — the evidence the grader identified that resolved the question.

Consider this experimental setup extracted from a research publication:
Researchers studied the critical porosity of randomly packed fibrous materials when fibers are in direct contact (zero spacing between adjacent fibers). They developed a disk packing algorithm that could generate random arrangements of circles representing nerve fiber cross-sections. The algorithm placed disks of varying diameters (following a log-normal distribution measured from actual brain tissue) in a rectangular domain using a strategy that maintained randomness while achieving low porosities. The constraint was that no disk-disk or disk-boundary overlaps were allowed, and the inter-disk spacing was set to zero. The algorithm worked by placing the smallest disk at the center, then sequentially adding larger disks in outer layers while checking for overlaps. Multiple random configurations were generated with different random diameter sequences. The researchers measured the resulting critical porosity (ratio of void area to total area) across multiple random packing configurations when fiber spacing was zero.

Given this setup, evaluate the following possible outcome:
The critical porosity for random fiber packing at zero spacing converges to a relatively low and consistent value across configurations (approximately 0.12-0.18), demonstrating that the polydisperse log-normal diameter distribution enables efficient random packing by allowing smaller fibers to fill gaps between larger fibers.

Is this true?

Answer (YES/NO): YES